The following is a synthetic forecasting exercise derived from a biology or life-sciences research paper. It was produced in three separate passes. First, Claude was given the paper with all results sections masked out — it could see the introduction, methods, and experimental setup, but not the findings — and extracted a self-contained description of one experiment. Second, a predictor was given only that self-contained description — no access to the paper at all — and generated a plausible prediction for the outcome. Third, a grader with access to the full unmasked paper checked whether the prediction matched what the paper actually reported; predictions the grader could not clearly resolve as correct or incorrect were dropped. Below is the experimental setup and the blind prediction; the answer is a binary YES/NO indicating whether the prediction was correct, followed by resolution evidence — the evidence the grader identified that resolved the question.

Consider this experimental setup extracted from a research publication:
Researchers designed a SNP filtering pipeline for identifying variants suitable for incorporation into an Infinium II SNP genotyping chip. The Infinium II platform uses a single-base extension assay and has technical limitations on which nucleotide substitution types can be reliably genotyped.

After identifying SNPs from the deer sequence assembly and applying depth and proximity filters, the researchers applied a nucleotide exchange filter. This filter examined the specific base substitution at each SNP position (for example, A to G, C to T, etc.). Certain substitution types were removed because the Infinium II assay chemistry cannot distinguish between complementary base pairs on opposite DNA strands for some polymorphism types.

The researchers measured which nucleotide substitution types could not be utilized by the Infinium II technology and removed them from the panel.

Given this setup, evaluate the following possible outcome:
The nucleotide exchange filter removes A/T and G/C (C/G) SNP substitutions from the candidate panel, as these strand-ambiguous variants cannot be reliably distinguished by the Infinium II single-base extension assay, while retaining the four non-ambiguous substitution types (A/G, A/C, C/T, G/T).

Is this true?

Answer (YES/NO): YES